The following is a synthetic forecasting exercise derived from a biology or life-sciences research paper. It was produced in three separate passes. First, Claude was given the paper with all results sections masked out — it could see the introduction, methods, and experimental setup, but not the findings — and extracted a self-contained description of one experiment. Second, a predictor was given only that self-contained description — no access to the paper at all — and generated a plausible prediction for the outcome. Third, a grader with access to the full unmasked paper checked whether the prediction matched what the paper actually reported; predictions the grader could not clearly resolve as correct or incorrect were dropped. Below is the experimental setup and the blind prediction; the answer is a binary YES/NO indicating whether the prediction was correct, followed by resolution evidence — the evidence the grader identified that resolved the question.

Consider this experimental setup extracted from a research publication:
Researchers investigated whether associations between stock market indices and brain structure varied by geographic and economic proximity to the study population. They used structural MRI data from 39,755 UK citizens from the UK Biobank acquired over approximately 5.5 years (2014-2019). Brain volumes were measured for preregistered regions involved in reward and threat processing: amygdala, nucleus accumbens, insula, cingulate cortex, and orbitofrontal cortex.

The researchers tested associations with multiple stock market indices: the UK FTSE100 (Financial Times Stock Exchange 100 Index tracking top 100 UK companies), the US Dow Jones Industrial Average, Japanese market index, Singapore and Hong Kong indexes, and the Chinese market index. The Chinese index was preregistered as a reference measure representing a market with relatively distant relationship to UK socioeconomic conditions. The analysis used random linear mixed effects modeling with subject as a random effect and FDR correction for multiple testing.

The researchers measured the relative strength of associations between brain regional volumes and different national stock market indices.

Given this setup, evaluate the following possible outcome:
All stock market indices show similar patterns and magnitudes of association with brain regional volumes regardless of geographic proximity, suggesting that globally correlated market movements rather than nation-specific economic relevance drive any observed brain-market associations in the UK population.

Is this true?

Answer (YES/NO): NO